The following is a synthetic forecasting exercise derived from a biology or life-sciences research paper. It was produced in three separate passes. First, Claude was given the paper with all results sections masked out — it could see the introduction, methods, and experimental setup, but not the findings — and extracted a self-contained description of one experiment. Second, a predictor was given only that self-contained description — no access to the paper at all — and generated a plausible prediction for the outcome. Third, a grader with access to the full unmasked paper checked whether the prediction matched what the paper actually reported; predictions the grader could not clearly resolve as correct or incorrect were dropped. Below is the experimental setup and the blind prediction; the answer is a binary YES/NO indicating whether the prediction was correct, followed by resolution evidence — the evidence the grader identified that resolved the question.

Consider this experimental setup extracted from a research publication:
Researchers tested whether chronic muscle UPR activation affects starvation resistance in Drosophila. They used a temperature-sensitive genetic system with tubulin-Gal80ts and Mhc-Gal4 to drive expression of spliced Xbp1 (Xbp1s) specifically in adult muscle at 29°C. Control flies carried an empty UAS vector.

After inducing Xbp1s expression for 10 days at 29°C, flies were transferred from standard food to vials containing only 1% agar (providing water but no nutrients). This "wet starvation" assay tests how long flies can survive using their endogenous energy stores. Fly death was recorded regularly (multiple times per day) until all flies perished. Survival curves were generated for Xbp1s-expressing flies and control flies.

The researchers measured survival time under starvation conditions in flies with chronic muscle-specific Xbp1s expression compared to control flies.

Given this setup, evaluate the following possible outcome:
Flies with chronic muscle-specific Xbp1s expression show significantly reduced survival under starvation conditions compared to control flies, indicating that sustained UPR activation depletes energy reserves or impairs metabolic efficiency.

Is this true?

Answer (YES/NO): YES